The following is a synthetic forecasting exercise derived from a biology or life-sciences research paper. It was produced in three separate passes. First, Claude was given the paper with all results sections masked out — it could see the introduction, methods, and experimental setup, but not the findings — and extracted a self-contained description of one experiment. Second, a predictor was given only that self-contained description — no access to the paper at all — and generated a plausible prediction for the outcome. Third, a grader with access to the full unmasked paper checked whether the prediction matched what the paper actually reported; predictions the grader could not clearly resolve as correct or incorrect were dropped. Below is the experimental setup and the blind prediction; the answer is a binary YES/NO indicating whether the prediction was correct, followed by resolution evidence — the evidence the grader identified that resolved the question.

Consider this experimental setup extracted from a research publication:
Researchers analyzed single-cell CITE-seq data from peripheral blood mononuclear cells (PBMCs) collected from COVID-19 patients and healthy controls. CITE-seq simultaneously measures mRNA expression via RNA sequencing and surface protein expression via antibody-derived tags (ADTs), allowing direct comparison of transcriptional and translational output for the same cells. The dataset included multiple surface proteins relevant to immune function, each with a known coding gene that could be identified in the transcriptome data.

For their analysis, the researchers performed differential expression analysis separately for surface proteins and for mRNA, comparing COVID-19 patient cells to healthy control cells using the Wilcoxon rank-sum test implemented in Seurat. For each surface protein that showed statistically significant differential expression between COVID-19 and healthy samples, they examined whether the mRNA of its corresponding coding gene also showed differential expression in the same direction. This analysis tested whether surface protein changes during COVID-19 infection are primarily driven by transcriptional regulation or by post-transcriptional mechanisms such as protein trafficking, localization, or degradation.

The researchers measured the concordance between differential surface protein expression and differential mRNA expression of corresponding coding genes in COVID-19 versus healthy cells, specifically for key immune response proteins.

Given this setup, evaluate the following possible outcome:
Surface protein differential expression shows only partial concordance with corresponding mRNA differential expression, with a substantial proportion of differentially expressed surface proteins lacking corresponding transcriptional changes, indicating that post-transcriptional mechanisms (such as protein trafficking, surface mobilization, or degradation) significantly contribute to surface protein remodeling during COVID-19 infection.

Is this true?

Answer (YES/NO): YES